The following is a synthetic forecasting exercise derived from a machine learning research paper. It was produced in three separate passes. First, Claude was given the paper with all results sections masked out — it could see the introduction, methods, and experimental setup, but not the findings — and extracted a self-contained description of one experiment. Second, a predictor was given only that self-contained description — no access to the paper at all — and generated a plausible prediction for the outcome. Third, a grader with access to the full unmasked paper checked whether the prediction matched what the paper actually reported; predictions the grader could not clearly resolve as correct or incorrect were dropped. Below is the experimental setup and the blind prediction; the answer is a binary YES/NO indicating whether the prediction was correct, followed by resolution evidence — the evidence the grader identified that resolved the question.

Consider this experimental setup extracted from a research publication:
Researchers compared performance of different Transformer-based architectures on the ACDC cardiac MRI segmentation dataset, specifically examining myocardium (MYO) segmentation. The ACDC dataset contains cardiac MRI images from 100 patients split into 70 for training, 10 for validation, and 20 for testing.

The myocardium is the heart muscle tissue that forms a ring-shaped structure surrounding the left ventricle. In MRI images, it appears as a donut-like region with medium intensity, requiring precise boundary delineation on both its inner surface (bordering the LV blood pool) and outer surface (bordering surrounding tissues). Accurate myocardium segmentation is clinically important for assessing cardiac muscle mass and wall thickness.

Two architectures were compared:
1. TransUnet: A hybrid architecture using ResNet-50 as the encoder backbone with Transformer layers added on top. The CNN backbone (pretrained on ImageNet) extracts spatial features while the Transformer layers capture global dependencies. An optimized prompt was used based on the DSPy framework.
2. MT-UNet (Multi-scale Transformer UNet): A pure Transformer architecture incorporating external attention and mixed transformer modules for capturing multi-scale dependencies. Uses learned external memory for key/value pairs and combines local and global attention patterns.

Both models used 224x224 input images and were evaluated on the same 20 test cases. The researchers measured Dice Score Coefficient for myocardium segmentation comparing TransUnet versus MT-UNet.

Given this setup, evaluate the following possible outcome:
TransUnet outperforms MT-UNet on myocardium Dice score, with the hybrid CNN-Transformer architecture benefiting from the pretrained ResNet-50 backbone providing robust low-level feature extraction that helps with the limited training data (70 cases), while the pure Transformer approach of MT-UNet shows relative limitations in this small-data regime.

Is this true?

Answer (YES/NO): NO